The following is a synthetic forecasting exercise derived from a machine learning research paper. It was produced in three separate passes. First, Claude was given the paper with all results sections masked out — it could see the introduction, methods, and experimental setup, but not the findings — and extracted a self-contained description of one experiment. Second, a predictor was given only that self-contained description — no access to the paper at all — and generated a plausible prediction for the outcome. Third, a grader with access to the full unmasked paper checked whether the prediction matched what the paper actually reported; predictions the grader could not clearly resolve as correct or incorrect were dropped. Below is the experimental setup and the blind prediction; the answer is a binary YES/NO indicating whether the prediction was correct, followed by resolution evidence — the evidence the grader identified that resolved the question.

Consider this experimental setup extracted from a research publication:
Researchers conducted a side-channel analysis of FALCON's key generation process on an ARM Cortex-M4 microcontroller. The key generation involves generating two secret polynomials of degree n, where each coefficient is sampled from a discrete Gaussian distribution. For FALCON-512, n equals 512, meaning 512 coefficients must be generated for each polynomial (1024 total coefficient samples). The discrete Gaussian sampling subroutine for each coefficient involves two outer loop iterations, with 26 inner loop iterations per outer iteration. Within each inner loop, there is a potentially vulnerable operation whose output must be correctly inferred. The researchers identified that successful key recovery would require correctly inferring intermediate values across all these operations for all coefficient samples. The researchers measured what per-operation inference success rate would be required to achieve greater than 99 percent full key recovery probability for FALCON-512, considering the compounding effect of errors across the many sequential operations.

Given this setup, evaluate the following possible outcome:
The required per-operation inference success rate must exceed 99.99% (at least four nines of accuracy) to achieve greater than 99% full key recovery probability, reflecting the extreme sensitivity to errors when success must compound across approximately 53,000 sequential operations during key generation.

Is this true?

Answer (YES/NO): YES